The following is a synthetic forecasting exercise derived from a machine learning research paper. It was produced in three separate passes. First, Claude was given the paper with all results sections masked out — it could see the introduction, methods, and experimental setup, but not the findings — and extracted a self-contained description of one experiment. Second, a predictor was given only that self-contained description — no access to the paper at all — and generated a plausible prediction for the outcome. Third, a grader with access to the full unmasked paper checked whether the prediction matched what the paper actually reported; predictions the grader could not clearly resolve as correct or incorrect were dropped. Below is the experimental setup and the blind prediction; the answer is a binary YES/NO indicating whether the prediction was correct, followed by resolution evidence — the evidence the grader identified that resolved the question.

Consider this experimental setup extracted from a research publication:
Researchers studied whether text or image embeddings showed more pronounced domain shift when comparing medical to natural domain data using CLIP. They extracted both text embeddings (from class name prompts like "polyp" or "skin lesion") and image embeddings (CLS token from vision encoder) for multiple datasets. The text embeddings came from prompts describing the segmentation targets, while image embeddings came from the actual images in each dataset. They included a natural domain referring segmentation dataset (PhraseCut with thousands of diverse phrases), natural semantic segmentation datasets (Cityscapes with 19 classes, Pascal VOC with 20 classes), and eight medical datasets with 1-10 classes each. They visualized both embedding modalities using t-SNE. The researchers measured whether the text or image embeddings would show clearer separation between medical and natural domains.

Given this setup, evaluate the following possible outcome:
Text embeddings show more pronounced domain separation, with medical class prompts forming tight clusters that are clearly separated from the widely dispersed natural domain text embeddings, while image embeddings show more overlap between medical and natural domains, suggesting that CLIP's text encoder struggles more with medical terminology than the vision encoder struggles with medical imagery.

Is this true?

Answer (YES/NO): NO